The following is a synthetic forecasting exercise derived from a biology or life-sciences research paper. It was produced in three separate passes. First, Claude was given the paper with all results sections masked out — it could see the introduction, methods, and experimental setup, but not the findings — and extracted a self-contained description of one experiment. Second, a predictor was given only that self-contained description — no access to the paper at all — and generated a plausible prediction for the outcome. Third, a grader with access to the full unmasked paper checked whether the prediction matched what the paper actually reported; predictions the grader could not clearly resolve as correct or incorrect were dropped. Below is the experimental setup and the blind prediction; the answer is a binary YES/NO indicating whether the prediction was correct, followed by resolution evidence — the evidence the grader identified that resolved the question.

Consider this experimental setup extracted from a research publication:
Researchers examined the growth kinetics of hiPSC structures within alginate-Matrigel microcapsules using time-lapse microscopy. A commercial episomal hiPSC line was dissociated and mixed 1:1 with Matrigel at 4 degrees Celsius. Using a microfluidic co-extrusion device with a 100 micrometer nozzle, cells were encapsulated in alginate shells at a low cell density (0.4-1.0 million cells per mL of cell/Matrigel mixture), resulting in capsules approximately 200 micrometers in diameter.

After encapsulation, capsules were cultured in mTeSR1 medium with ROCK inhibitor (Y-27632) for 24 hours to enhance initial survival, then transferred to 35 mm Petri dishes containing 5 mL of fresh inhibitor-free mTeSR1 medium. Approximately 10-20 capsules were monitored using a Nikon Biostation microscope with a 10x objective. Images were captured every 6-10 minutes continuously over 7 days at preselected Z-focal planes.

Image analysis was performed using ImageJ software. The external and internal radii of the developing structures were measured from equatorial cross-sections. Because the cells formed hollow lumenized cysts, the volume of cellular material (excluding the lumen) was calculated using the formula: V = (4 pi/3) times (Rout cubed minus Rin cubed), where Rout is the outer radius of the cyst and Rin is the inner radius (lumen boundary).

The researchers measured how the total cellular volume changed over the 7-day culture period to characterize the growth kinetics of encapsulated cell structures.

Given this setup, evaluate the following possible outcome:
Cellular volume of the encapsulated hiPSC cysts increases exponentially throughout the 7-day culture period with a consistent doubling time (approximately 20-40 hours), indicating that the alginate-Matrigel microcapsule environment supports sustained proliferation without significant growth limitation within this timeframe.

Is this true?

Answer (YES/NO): YES